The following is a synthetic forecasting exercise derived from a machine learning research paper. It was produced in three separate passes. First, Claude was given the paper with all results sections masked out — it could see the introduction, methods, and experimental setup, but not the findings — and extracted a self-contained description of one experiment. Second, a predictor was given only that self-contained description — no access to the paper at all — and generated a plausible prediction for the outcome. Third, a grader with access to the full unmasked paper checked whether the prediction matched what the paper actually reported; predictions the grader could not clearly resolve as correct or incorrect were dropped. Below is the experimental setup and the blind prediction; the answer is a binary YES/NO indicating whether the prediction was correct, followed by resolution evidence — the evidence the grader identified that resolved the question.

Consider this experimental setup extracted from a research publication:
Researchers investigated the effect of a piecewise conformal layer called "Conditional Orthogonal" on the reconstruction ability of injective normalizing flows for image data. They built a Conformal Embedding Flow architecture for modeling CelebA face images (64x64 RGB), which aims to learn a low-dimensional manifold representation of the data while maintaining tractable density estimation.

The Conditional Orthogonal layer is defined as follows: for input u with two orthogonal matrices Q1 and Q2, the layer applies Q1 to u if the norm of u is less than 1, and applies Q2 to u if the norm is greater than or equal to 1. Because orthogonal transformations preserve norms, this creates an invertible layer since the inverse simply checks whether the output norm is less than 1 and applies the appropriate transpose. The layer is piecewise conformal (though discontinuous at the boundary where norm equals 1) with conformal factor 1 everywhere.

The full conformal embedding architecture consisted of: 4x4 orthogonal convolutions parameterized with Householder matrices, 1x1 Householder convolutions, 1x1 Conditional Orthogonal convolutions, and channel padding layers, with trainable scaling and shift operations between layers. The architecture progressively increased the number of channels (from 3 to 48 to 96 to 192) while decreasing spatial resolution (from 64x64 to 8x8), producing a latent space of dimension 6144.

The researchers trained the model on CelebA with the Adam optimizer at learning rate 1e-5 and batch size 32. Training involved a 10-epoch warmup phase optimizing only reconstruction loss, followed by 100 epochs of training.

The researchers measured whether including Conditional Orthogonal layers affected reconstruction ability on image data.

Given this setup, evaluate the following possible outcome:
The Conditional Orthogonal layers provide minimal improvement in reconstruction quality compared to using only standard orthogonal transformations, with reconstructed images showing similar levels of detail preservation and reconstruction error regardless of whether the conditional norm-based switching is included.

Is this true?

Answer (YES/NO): NO